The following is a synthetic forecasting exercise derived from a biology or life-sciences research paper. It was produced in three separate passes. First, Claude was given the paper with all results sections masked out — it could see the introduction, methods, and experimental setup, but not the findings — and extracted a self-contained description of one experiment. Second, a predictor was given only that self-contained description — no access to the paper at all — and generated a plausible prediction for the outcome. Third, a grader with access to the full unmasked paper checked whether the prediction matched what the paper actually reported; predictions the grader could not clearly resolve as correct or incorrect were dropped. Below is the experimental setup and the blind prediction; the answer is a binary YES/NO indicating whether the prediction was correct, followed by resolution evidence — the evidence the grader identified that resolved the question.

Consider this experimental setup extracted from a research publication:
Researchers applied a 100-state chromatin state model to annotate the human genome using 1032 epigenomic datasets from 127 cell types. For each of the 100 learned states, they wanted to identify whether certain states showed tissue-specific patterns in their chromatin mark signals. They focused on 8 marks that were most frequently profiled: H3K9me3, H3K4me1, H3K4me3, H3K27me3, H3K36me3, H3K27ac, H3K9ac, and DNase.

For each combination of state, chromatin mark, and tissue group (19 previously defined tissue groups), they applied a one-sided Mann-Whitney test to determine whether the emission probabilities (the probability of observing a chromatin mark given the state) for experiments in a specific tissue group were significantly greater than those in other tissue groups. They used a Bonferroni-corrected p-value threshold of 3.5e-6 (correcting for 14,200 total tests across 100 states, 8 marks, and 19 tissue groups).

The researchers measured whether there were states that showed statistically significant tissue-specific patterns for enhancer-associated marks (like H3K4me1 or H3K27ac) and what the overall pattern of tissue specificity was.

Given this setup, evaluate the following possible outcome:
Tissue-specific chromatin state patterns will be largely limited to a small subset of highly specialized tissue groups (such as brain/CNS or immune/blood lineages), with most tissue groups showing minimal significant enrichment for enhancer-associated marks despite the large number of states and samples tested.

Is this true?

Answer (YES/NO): NO